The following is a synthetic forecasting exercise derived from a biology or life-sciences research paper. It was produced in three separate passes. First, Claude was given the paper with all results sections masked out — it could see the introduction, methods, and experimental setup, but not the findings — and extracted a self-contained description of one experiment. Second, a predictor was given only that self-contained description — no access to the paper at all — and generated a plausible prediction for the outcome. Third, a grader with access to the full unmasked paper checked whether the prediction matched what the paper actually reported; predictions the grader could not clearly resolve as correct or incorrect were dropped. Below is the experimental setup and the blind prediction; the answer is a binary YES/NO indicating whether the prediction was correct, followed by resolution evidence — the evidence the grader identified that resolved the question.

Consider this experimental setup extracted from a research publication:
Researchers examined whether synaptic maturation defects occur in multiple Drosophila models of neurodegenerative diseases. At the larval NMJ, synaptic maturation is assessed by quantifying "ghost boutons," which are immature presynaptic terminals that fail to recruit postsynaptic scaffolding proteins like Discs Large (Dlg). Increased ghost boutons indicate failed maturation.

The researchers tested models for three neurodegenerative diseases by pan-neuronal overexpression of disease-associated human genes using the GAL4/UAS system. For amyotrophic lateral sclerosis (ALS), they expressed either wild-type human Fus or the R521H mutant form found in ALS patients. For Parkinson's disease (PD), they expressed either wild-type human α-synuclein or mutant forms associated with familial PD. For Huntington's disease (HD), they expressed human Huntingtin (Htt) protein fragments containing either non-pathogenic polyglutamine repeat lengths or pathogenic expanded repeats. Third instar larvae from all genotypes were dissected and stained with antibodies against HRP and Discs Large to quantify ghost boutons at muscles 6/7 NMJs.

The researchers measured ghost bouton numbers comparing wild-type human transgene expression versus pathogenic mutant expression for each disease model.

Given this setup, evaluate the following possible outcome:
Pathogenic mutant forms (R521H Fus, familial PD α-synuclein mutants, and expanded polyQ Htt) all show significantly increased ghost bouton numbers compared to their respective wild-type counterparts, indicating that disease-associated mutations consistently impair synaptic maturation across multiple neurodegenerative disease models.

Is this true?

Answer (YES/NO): YES